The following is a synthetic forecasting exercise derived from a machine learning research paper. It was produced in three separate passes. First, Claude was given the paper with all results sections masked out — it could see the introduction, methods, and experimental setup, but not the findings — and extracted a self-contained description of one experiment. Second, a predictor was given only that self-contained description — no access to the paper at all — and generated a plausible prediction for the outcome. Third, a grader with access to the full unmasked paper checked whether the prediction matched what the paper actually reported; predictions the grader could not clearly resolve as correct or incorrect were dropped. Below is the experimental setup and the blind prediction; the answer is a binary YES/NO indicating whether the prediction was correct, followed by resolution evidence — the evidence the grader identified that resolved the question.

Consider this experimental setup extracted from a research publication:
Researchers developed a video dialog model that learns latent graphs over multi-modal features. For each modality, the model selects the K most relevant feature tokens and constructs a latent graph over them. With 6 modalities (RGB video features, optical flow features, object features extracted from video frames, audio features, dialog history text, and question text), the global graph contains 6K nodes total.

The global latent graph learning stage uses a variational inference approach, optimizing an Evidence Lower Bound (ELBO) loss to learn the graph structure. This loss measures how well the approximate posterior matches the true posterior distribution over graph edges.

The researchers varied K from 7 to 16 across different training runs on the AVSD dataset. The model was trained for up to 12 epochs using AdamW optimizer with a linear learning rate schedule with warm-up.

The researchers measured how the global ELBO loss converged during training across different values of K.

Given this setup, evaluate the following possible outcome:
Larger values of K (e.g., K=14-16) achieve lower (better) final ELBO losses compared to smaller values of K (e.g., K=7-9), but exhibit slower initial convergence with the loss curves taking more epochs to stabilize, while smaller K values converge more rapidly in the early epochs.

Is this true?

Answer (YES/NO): NO